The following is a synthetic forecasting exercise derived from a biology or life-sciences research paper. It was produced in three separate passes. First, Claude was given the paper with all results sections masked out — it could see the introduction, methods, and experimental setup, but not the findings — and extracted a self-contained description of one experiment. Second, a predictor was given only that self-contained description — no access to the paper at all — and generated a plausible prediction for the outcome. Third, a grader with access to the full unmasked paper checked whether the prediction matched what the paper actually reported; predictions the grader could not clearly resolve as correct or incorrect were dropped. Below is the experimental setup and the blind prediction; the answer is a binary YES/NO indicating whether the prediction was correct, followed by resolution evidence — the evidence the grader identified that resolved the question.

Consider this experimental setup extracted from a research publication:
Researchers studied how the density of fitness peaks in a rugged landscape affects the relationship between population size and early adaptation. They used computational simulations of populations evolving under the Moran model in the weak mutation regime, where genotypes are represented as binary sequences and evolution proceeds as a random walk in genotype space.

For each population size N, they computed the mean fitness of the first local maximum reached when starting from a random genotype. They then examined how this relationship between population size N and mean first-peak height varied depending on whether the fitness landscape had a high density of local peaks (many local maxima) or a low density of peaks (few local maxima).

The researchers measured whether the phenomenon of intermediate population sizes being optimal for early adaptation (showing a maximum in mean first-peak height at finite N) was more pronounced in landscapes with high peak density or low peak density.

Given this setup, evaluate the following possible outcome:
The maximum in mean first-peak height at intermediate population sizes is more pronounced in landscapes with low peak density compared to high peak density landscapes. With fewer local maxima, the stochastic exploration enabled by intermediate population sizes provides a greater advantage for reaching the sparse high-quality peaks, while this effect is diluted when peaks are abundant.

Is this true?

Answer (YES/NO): YES